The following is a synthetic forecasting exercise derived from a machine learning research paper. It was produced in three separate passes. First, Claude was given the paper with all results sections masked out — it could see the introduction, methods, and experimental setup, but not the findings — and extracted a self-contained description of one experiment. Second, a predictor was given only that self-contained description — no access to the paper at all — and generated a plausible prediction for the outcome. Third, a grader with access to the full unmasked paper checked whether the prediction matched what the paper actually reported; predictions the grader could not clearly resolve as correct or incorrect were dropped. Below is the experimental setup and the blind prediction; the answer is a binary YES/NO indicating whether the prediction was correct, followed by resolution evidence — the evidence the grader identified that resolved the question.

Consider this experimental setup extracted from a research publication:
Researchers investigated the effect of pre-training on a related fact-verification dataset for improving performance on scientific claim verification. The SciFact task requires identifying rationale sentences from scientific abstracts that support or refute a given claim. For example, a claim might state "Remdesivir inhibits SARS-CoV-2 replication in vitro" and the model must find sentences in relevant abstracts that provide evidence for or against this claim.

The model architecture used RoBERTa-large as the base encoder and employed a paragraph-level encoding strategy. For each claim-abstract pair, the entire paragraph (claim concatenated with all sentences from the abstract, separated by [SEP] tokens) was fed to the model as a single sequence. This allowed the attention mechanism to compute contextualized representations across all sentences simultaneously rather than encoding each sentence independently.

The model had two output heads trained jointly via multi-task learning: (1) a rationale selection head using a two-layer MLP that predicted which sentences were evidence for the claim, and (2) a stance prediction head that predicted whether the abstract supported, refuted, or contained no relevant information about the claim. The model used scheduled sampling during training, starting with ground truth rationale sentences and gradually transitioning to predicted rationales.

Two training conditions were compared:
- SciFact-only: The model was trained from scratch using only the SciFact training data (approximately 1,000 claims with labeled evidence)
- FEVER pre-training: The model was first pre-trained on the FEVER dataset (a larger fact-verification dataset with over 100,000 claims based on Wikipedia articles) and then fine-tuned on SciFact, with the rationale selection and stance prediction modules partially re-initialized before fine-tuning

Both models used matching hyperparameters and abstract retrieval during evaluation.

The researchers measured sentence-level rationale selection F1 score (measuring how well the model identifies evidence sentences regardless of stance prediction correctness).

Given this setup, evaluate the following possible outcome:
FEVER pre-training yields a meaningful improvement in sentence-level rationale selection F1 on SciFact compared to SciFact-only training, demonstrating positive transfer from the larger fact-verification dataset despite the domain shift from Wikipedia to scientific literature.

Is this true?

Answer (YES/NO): YES